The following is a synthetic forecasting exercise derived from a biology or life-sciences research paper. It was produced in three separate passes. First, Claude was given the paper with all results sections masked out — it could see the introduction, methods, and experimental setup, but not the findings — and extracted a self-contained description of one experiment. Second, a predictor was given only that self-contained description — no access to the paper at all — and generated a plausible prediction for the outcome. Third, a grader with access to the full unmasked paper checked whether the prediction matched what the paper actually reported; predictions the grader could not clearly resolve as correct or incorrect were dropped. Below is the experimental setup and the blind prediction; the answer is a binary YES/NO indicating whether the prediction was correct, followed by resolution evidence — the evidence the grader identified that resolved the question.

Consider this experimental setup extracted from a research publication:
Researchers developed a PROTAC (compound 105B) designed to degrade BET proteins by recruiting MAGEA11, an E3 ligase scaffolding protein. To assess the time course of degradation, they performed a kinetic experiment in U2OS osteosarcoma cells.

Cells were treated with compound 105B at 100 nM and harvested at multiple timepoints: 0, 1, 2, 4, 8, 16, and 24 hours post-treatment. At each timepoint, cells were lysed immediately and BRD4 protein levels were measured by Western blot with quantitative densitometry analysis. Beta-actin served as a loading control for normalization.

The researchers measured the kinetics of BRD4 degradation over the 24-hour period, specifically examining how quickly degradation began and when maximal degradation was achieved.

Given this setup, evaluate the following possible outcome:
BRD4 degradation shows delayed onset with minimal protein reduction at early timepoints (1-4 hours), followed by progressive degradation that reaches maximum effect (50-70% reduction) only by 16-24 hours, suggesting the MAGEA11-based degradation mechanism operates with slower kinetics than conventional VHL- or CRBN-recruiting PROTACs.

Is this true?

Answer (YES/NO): NO